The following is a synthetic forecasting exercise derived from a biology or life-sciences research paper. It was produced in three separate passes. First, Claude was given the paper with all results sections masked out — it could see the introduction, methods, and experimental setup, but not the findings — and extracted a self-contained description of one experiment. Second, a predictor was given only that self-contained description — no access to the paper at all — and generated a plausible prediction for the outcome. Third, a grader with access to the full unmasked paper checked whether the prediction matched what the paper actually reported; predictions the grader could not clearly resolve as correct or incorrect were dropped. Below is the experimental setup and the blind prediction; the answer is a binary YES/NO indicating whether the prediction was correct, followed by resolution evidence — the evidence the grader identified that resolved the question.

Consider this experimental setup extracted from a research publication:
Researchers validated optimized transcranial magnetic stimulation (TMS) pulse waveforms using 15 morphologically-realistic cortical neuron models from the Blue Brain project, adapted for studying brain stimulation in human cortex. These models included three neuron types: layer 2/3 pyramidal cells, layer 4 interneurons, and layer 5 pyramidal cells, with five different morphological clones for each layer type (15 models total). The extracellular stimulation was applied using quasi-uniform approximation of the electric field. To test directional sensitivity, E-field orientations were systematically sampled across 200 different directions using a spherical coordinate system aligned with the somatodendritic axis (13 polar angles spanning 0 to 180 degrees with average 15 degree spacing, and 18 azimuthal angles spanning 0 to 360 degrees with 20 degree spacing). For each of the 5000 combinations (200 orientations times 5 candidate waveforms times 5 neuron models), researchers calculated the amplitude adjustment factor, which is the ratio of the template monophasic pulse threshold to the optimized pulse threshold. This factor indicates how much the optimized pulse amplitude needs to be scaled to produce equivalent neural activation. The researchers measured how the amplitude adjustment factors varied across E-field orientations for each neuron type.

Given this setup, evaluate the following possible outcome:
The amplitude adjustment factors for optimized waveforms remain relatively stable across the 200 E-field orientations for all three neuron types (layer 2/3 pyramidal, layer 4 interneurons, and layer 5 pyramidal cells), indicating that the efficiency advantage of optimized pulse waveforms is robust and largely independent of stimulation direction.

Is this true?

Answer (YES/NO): YES